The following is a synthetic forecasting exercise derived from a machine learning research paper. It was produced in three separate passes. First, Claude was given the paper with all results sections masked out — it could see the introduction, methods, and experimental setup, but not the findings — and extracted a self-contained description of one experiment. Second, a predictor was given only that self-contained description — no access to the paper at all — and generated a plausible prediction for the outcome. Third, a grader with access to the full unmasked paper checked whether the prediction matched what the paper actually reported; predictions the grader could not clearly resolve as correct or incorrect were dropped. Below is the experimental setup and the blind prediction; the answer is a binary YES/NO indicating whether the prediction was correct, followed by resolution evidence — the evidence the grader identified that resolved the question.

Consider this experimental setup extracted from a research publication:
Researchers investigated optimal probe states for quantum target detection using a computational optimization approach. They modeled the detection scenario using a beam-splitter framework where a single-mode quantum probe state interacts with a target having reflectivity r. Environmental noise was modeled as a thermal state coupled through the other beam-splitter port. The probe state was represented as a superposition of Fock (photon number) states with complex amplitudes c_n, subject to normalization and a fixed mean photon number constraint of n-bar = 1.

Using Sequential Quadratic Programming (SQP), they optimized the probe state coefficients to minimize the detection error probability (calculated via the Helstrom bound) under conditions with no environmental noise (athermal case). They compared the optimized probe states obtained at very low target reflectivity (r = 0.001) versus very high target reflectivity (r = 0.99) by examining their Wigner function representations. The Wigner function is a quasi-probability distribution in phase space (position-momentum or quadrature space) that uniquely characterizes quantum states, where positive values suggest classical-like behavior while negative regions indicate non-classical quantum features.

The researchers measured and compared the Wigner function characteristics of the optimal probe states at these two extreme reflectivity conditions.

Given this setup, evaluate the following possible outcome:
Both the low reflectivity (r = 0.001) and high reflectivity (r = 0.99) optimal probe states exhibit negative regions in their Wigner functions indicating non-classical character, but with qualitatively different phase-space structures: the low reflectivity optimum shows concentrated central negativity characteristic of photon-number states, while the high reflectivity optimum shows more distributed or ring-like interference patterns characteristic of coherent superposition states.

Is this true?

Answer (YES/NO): NO